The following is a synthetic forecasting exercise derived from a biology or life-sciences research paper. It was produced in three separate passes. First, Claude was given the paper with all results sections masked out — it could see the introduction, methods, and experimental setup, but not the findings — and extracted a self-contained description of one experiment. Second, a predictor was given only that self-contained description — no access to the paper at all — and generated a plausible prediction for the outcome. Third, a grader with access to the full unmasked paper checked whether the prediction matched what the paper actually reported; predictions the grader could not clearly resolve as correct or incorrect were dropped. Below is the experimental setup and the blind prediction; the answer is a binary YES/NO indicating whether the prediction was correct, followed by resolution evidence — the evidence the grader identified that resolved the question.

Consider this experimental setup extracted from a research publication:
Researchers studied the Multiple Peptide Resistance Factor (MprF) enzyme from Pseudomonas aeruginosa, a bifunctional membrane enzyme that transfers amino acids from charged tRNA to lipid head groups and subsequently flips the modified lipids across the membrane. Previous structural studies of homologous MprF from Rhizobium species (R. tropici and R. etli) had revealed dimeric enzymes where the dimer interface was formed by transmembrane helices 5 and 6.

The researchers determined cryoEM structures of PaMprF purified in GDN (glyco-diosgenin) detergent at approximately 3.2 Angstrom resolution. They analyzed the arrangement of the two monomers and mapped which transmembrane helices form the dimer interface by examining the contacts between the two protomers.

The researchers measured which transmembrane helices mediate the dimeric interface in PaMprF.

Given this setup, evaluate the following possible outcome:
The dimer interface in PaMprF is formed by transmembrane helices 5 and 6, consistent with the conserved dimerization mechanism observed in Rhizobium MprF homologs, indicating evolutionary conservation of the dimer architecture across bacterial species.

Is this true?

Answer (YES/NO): NO